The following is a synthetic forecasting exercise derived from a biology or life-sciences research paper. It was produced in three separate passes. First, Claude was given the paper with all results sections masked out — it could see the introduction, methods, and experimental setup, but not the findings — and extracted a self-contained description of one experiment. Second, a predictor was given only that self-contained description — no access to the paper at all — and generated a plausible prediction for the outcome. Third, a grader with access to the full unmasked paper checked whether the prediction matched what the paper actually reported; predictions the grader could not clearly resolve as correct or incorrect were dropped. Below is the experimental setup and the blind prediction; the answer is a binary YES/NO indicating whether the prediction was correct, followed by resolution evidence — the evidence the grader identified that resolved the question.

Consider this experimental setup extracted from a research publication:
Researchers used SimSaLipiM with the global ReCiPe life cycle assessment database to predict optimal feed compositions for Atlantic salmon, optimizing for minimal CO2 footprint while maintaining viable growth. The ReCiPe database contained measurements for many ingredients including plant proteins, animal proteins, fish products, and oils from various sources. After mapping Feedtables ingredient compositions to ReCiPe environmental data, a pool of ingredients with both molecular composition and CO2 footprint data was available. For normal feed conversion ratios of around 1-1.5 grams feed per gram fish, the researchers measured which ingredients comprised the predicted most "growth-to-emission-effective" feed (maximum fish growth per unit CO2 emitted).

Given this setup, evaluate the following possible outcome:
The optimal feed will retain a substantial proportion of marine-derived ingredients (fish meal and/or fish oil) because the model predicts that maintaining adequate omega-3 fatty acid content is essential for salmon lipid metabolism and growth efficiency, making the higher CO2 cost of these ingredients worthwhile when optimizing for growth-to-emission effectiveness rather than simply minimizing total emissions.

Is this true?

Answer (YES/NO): YES